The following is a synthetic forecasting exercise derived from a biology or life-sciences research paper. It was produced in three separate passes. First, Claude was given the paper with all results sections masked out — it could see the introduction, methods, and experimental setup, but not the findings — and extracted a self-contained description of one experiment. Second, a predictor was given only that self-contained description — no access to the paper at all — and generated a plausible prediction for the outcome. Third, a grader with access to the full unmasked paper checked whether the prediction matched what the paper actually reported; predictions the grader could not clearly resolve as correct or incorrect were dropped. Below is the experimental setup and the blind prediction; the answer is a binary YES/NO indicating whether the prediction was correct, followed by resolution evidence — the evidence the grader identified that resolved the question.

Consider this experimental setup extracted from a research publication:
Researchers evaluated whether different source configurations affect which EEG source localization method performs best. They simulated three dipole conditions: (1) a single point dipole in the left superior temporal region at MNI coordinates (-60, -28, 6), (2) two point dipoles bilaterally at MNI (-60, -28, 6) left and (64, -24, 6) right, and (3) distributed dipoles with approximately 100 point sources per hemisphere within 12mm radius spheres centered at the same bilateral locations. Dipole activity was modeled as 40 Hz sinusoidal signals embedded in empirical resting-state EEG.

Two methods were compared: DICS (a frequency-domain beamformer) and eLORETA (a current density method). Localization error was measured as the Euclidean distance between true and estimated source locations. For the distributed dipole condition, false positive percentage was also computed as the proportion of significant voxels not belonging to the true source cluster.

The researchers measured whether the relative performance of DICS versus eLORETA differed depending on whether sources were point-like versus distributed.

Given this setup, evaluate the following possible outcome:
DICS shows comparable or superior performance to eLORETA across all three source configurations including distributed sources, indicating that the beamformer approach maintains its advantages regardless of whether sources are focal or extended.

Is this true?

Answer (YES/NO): NO